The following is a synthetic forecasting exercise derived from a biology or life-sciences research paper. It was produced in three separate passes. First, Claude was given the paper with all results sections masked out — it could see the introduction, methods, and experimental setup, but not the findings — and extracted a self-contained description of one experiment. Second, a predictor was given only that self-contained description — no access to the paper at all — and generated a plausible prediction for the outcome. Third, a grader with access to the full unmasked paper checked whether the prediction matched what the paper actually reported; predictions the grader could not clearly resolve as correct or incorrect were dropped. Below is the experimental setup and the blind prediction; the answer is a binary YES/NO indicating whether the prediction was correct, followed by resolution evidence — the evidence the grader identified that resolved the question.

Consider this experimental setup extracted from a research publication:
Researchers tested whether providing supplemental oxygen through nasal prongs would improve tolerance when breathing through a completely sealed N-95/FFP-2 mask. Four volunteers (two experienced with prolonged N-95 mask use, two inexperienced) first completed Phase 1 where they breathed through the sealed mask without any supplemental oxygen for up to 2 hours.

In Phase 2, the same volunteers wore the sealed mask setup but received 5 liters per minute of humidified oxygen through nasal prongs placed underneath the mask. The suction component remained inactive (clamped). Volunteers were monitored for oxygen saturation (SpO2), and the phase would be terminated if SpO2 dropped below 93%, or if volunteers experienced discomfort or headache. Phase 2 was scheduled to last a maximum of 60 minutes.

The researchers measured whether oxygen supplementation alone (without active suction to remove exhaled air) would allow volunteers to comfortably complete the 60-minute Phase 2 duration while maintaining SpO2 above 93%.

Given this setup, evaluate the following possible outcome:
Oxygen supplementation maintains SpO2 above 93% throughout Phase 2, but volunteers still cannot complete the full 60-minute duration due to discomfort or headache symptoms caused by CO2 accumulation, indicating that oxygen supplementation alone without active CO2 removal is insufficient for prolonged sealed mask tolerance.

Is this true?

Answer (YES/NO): NO